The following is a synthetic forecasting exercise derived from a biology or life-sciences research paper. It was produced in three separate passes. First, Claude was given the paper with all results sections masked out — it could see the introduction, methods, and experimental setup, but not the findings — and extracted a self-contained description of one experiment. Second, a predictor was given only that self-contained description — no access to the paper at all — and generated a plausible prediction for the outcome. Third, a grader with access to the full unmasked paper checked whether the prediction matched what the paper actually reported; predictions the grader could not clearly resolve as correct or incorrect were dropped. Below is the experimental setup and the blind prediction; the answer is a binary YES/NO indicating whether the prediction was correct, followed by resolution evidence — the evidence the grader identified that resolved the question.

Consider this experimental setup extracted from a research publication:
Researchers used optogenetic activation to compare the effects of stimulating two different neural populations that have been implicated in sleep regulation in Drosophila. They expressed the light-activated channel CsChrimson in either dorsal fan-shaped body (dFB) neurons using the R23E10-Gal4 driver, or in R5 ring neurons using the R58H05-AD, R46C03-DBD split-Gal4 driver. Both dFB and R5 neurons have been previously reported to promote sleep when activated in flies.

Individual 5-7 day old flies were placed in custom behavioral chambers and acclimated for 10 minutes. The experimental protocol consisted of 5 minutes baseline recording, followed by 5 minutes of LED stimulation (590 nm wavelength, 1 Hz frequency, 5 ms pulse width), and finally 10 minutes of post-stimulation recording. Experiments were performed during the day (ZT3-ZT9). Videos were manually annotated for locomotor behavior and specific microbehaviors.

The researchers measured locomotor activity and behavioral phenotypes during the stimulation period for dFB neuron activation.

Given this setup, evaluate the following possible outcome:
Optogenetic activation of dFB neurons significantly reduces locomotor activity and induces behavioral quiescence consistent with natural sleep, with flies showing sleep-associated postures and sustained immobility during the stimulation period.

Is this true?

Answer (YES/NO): NO